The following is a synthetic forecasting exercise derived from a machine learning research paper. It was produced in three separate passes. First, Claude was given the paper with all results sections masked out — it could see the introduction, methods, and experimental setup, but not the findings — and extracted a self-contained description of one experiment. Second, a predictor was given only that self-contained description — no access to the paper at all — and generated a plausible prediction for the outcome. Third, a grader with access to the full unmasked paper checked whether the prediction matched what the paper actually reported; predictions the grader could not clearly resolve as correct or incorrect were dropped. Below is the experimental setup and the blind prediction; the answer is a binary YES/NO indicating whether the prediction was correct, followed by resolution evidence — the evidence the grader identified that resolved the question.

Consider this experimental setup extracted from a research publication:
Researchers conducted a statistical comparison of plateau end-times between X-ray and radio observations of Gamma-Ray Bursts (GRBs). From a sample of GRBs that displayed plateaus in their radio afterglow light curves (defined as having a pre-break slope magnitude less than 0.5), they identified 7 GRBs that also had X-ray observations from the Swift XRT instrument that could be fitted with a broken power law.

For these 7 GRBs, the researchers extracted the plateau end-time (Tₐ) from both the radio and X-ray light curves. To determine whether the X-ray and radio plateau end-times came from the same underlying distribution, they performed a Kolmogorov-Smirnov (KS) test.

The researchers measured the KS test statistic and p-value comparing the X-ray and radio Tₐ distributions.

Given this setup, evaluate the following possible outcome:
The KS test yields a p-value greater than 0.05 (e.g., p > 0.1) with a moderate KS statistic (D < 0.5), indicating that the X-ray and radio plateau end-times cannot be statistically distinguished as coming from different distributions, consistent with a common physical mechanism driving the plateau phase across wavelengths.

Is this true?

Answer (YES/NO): NO